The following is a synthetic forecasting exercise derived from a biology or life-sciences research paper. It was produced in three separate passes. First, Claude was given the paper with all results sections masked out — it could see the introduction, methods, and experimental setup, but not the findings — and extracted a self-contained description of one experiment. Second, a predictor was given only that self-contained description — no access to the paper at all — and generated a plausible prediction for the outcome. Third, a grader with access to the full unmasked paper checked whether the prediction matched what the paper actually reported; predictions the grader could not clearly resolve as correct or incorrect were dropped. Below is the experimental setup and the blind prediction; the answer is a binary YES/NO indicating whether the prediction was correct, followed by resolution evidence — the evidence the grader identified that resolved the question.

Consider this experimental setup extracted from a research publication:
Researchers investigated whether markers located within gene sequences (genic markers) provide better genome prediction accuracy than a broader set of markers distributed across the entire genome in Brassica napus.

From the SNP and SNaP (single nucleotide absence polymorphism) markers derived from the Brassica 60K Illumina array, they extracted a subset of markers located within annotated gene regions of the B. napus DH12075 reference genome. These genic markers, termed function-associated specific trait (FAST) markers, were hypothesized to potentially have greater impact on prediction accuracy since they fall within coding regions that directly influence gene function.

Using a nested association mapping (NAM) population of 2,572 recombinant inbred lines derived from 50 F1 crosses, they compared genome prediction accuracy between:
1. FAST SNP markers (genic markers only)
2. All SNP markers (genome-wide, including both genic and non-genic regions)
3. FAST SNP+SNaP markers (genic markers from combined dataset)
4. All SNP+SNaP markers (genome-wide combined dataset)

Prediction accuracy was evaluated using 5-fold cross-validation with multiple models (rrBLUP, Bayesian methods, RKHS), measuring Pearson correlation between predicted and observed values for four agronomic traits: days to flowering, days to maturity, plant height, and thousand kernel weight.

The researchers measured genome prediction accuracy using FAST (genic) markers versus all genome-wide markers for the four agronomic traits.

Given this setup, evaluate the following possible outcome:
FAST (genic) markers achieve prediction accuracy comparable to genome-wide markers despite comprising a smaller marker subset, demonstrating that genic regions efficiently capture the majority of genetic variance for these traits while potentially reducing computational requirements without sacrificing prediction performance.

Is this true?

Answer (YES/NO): YES